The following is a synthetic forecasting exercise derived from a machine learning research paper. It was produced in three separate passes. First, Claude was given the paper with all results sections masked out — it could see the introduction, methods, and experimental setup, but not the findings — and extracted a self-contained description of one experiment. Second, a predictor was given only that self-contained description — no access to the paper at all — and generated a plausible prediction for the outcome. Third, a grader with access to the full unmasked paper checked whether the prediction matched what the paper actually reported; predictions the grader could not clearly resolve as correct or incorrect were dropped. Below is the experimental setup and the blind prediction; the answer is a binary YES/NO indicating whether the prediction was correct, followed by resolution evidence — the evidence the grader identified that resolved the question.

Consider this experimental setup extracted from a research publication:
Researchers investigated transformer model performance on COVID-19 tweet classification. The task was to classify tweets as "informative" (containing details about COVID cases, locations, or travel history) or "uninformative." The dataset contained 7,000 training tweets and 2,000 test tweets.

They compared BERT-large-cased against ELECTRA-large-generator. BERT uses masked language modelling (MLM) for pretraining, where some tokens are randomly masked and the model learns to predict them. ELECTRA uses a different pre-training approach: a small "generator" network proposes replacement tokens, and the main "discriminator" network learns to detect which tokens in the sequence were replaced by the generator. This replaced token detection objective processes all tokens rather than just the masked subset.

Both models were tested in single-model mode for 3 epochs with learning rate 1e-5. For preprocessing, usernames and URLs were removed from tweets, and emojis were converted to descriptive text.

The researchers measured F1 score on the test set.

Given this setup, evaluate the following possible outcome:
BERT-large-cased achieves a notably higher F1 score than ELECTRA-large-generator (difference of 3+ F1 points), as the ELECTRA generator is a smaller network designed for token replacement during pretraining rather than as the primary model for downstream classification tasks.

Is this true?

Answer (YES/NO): YES